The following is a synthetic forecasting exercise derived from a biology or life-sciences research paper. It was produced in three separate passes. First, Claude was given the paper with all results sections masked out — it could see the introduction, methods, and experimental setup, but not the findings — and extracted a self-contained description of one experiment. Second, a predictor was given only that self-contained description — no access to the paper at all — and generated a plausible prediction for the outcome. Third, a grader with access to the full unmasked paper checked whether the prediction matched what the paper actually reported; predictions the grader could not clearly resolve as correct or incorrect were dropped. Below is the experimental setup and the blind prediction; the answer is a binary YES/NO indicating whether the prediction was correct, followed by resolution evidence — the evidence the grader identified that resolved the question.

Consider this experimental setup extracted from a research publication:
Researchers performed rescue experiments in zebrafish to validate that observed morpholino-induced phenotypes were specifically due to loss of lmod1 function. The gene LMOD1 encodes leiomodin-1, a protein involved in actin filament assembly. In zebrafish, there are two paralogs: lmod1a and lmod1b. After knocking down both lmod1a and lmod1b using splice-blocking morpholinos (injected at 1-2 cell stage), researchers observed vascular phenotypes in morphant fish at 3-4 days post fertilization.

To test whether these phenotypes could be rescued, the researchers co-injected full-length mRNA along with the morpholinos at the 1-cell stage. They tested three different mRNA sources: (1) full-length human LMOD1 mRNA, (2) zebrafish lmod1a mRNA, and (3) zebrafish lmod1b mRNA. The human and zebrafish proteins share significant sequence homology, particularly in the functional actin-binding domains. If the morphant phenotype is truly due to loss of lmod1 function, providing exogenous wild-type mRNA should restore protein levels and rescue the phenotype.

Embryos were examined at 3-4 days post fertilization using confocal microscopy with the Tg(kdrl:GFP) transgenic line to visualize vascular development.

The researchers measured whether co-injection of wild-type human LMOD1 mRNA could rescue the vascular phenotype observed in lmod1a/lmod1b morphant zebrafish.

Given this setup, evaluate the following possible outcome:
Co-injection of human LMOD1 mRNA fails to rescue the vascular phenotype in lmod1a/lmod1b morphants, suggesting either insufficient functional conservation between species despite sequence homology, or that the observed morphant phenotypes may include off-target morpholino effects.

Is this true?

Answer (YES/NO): YES